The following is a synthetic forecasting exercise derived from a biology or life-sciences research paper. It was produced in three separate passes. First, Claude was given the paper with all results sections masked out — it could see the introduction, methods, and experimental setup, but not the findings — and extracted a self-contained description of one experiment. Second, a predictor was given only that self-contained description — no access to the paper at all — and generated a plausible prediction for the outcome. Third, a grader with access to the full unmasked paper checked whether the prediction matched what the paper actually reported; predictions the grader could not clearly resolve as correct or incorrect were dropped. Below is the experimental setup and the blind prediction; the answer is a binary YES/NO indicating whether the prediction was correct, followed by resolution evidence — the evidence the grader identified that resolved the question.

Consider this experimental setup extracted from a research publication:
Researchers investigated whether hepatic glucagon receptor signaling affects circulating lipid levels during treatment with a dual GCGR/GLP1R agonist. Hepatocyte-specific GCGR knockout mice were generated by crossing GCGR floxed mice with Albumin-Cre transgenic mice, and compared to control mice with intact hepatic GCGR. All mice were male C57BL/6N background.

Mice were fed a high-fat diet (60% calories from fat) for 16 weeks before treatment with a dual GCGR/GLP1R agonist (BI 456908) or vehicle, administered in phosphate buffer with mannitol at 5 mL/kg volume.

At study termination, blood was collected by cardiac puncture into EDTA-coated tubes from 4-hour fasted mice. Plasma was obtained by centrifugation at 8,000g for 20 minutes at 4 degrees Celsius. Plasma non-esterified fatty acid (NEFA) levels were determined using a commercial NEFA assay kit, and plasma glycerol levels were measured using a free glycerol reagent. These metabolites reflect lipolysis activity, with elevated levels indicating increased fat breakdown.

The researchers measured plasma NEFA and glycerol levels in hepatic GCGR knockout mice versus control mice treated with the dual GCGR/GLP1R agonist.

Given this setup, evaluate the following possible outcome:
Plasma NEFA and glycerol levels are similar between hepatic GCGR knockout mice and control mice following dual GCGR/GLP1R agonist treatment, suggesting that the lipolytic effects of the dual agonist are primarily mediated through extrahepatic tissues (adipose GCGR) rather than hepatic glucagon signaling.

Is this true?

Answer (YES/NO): YES